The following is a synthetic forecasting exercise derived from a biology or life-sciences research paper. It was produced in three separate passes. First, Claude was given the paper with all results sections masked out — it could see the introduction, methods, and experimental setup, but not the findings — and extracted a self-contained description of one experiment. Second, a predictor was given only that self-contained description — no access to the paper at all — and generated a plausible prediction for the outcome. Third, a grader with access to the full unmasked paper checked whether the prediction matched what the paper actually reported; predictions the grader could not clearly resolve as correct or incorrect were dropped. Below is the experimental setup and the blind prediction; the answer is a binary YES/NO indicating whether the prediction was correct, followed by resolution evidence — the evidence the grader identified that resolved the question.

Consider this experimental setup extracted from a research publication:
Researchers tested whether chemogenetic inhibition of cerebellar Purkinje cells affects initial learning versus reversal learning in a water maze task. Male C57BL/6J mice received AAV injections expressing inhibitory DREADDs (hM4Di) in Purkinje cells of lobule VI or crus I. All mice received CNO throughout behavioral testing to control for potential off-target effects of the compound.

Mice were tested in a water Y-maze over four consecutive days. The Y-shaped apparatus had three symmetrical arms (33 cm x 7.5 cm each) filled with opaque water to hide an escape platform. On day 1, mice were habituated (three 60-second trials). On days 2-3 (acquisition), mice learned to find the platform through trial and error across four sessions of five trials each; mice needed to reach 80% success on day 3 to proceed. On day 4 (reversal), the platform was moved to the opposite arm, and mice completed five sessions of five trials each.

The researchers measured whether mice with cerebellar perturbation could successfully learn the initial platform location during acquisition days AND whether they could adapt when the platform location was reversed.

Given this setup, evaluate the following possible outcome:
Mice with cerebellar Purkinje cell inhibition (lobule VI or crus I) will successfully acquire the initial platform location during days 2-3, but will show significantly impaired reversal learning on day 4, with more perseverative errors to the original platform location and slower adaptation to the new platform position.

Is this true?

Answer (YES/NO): YES